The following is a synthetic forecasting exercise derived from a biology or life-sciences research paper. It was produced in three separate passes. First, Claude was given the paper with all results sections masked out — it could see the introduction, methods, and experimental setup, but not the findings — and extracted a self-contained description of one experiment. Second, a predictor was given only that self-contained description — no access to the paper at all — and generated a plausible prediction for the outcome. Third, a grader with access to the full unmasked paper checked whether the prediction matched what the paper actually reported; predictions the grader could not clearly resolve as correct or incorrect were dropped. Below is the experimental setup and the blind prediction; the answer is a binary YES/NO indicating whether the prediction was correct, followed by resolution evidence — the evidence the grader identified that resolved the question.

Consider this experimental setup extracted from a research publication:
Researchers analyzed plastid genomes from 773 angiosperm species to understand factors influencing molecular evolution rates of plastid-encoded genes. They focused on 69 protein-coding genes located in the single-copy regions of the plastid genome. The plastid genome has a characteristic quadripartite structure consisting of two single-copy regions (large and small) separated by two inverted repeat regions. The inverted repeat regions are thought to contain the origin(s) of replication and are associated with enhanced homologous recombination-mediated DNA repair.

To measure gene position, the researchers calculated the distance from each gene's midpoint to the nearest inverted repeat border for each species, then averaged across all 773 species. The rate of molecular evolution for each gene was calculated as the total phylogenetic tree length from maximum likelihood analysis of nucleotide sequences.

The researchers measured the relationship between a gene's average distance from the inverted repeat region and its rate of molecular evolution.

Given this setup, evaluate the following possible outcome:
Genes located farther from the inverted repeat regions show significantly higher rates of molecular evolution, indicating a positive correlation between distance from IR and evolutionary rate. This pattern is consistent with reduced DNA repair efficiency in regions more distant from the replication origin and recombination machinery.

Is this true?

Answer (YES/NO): NO